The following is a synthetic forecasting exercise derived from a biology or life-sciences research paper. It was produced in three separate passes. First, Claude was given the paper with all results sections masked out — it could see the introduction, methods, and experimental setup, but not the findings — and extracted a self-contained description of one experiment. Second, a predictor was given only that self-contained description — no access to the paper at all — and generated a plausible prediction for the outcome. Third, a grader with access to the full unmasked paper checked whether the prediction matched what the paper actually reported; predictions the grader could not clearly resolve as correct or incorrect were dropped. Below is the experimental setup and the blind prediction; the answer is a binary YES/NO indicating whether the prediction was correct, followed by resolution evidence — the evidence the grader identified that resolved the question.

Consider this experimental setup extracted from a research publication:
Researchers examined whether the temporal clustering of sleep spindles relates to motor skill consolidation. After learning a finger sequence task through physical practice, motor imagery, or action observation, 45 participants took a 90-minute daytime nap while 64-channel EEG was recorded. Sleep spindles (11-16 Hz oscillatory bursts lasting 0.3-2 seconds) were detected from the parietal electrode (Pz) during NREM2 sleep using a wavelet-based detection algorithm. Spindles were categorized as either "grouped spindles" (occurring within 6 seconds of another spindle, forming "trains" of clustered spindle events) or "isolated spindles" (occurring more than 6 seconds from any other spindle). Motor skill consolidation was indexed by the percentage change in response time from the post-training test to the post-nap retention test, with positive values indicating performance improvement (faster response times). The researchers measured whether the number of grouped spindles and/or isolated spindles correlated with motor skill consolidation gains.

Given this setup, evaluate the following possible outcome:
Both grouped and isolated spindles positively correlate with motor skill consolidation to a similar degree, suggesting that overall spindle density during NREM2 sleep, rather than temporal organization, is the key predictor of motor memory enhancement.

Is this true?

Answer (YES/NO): NO